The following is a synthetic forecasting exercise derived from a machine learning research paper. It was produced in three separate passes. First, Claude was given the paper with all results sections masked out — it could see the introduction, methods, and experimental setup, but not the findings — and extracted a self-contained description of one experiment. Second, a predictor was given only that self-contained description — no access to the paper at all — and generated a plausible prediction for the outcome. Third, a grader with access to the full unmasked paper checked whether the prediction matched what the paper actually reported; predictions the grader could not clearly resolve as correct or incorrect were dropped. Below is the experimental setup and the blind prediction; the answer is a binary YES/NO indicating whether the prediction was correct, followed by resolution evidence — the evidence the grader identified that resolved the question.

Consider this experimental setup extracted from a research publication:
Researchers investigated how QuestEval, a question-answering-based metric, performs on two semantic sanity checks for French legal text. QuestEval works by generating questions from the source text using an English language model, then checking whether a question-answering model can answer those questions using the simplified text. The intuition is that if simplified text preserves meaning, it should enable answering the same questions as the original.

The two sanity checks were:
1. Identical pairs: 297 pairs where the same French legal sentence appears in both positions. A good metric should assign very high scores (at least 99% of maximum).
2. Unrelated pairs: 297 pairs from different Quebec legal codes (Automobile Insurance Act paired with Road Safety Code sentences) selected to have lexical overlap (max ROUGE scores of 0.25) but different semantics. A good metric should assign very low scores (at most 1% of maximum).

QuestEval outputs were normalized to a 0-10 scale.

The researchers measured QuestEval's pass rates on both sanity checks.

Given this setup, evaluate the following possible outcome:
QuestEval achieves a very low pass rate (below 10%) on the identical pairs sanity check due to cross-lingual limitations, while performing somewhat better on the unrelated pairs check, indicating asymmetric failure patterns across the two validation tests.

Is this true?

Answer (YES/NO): NO